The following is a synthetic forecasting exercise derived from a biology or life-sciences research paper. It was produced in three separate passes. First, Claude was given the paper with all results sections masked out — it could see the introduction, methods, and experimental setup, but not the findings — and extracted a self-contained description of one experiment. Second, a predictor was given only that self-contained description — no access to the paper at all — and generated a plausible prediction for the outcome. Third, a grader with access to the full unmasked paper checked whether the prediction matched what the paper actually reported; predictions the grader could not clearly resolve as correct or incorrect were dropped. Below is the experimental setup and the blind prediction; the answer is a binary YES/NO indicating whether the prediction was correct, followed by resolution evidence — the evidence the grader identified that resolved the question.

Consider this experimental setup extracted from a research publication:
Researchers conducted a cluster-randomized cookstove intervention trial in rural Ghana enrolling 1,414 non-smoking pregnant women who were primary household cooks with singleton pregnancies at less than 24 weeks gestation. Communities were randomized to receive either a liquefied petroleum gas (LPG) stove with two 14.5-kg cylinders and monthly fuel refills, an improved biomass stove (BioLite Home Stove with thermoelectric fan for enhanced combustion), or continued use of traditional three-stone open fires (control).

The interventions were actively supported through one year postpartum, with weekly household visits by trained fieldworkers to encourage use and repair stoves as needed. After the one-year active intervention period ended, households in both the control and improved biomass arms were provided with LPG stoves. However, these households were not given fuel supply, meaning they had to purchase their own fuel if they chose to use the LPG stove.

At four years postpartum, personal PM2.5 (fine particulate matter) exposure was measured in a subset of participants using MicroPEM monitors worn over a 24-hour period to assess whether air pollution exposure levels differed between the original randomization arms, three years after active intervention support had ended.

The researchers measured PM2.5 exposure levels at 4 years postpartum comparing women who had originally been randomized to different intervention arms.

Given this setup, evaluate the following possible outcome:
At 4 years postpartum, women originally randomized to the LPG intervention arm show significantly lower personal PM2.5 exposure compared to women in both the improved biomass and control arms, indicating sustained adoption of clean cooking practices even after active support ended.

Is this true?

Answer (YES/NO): NO